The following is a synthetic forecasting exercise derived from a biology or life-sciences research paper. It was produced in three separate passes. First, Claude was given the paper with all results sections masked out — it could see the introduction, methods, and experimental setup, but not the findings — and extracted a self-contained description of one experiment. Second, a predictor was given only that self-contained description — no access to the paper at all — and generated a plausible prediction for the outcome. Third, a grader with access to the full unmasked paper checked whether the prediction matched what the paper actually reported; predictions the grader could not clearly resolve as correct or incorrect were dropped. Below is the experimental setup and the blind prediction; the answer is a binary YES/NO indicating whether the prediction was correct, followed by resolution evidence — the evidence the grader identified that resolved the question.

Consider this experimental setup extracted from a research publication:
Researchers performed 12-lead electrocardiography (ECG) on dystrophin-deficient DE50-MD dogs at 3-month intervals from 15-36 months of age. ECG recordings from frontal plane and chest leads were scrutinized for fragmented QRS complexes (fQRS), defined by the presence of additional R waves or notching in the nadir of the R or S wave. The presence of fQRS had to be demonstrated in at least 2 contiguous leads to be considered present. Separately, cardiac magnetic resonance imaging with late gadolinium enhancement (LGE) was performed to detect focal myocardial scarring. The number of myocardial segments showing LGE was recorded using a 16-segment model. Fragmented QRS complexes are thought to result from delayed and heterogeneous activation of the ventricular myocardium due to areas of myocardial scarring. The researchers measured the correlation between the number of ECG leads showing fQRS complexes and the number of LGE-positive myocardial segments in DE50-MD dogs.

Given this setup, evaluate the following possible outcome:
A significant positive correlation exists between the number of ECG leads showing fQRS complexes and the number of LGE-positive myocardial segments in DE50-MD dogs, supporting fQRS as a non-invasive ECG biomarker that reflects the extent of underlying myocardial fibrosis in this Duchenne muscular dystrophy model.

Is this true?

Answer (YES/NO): YES